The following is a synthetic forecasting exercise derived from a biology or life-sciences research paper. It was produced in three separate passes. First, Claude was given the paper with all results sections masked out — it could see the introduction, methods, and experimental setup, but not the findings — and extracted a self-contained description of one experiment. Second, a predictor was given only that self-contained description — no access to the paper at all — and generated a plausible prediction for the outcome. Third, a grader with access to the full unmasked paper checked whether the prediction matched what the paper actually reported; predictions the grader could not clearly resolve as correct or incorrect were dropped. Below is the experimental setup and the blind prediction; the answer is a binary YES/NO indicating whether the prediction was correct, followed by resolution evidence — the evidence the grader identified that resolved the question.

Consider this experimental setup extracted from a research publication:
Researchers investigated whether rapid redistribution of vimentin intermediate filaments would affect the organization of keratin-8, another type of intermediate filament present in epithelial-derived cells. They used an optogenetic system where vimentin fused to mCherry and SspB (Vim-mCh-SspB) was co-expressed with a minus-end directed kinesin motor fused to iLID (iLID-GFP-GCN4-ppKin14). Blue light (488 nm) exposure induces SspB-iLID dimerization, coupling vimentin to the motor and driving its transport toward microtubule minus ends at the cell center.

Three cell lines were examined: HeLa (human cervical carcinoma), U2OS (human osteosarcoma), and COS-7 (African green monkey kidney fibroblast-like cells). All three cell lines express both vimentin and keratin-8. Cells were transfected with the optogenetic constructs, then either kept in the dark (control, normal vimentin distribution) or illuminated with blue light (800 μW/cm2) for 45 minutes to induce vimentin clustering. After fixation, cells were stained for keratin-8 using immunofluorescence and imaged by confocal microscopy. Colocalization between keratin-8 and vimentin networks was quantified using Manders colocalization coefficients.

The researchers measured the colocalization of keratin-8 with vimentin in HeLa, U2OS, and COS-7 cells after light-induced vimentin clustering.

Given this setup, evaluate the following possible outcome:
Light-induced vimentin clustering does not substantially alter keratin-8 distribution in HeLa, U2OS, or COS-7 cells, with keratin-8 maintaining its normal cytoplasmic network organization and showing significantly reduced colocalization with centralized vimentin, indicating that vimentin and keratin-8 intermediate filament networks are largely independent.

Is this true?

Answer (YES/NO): NO